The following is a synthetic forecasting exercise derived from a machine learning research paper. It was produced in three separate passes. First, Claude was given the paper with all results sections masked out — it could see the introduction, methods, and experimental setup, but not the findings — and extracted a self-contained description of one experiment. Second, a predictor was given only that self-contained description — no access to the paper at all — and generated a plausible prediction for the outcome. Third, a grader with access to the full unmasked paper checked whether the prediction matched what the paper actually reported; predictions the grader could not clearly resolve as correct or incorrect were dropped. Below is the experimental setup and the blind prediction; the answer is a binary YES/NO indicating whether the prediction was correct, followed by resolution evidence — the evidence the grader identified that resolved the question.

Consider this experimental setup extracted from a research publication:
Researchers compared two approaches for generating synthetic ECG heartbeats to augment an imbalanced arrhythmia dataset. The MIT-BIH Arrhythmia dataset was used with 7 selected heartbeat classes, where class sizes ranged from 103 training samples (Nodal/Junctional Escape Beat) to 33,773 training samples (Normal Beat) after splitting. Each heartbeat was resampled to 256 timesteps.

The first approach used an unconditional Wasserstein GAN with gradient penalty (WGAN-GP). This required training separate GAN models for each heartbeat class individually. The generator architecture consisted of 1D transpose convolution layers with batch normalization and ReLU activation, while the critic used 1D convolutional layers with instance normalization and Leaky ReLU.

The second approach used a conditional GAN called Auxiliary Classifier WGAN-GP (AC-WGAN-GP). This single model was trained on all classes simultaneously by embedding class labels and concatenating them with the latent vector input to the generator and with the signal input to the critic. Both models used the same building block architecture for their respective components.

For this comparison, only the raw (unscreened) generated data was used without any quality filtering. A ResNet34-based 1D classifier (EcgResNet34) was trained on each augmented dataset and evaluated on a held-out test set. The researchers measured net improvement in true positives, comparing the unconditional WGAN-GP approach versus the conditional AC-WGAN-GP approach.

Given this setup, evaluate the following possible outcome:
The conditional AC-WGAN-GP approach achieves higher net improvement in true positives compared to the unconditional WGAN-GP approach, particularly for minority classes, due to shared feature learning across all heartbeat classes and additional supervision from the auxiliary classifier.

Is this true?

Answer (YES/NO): NO